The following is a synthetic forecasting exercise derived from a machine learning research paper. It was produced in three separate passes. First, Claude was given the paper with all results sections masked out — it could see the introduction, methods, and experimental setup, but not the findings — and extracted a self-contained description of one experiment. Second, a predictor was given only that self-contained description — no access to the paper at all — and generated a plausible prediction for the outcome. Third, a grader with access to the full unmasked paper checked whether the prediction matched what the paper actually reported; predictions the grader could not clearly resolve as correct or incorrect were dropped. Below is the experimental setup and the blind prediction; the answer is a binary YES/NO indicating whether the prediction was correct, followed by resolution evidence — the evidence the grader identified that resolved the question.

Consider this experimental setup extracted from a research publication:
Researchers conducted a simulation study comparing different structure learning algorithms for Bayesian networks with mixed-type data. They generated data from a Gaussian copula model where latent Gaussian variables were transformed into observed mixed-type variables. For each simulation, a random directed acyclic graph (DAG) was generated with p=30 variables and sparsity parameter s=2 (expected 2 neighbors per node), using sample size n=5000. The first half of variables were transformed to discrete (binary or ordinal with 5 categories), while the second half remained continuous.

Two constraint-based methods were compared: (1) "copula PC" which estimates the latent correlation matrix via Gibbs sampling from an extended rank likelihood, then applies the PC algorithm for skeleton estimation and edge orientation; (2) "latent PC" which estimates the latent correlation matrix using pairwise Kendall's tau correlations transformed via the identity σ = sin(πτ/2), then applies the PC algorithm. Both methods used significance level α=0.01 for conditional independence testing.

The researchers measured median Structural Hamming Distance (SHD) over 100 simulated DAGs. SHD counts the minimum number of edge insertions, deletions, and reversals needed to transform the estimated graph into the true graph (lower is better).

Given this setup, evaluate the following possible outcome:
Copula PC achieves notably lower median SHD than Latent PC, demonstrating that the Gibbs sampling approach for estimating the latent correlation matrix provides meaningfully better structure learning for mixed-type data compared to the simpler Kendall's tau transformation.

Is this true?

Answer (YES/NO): YES